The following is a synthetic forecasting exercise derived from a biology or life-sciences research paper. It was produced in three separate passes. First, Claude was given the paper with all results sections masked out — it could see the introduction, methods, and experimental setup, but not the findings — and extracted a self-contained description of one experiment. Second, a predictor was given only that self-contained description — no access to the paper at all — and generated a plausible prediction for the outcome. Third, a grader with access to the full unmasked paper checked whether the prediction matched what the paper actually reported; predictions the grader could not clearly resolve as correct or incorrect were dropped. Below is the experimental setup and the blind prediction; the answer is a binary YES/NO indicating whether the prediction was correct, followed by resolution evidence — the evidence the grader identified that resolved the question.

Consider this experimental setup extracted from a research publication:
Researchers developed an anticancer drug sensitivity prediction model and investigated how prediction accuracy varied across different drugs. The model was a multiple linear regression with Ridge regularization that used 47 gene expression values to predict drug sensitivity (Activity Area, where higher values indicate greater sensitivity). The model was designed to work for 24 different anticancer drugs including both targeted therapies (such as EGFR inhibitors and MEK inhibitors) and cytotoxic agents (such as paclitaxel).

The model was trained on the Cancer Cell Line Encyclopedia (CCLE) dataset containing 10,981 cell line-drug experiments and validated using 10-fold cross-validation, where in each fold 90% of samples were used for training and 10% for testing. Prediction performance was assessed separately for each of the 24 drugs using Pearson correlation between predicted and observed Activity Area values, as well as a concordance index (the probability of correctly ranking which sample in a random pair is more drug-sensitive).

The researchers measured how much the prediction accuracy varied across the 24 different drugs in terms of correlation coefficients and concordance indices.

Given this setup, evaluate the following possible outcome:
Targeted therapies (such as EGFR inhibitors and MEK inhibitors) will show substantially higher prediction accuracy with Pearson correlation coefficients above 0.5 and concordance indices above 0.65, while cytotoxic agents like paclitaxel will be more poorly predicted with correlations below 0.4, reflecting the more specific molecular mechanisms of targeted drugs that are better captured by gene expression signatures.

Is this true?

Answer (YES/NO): NO